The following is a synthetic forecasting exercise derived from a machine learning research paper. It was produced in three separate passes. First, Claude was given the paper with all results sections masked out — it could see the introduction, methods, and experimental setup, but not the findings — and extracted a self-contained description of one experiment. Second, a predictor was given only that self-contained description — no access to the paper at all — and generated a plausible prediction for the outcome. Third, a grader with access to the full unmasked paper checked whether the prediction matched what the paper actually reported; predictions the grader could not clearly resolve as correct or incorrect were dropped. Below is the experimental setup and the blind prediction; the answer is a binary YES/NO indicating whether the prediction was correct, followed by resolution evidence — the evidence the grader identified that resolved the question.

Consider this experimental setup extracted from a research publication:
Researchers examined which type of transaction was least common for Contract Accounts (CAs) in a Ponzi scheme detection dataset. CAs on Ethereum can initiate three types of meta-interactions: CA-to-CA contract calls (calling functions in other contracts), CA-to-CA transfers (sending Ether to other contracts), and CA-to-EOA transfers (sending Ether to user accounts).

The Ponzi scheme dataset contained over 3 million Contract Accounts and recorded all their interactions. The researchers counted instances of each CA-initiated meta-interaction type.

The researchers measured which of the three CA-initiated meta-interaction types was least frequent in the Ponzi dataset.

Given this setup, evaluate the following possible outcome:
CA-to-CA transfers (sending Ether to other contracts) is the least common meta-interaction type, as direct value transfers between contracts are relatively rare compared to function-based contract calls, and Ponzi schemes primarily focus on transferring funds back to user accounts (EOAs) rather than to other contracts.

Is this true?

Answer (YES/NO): YES